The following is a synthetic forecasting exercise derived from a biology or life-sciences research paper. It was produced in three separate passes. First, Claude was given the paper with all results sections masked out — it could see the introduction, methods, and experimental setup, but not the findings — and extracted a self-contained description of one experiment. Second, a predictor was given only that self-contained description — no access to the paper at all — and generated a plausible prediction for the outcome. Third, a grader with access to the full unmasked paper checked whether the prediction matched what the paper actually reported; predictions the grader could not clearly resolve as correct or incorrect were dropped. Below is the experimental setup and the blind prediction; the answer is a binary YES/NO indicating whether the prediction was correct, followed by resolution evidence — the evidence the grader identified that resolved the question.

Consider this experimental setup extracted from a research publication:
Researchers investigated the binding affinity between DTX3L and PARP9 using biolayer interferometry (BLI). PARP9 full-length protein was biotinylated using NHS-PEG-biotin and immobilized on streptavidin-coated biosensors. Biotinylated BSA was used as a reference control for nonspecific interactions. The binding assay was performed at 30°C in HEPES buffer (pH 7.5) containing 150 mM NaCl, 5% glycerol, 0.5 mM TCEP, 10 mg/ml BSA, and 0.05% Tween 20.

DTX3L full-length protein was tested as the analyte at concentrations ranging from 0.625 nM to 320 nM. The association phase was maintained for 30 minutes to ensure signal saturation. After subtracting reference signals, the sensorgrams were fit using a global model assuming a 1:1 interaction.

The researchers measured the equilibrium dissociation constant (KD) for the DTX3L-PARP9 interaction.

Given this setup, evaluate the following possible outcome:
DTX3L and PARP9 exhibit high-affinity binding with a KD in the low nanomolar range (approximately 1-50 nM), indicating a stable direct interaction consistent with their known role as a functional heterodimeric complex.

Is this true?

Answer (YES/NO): YES